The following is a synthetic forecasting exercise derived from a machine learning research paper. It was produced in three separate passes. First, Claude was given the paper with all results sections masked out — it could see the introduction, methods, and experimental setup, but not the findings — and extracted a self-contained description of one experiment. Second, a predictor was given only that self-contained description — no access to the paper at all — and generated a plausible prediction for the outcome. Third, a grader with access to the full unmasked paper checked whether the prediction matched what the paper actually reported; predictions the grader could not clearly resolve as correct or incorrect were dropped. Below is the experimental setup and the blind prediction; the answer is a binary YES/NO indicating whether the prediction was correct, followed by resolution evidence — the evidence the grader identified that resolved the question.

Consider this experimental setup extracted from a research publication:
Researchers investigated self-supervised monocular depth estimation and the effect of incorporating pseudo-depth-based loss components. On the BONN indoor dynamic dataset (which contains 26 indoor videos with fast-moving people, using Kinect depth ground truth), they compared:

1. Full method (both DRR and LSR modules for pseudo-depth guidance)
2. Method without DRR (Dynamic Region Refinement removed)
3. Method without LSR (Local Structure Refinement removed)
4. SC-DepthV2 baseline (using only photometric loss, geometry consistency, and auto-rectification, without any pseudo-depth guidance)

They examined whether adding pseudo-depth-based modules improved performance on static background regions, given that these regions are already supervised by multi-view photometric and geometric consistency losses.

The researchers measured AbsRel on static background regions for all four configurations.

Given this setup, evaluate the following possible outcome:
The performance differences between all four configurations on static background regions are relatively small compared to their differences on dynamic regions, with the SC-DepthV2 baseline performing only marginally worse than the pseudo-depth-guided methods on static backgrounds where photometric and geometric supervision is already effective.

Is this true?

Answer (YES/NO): NO